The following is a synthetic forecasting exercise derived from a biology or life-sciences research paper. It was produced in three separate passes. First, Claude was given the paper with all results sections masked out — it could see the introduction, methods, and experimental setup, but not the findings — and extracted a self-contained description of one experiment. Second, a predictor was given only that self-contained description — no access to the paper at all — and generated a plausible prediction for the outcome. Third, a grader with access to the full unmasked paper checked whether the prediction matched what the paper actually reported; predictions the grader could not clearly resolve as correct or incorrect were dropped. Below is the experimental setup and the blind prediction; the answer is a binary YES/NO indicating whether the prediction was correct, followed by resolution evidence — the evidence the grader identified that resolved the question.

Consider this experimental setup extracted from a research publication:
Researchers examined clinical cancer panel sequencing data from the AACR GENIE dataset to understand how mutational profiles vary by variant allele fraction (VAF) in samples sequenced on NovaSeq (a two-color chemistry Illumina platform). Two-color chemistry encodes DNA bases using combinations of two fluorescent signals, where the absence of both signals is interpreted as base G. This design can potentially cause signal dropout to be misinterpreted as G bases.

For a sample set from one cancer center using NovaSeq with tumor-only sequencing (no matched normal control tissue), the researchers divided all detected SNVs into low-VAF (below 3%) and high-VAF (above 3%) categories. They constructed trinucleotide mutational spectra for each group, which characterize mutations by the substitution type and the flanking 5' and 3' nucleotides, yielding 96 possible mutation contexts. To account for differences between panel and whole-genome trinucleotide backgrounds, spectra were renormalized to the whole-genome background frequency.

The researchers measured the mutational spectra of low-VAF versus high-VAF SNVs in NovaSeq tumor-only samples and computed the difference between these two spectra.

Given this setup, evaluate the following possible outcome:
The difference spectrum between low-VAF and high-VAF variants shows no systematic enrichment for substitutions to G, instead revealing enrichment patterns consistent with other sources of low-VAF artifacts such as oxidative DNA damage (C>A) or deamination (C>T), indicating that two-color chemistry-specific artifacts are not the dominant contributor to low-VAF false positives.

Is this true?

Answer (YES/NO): NO